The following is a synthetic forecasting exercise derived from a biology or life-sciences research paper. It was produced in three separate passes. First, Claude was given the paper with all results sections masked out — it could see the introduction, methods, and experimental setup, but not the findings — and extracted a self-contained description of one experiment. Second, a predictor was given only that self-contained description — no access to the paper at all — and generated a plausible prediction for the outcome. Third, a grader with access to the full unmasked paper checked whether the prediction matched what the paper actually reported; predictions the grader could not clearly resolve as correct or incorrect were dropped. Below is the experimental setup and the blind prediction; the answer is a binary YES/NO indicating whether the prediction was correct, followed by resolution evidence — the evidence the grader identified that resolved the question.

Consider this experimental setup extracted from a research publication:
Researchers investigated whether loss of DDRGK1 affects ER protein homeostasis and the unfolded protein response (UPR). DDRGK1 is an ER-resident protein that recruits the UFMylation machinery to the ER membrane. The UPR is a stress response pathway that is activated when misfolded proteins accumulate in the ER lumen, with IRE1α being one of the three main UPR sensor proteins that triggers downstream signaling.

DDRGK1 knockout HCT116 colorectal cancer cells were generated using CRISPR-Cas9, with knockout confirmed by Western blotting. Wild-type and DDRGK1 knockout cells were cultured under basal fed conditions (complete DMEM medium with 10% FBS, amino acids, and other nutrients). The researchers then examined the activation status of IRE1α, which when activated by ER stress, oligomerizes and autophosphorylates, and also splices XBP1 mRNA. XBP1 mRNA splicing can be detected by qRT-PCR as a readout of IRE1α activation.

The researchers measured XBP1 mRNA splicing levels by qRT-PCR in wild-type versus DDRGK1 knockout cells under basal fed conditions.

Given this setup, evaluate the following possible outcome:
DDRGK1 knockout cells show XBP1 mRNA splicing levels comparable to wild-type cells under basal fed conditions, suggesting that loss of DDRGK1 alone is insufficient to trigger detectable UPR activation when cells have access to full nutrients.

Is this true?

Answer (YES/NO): NO